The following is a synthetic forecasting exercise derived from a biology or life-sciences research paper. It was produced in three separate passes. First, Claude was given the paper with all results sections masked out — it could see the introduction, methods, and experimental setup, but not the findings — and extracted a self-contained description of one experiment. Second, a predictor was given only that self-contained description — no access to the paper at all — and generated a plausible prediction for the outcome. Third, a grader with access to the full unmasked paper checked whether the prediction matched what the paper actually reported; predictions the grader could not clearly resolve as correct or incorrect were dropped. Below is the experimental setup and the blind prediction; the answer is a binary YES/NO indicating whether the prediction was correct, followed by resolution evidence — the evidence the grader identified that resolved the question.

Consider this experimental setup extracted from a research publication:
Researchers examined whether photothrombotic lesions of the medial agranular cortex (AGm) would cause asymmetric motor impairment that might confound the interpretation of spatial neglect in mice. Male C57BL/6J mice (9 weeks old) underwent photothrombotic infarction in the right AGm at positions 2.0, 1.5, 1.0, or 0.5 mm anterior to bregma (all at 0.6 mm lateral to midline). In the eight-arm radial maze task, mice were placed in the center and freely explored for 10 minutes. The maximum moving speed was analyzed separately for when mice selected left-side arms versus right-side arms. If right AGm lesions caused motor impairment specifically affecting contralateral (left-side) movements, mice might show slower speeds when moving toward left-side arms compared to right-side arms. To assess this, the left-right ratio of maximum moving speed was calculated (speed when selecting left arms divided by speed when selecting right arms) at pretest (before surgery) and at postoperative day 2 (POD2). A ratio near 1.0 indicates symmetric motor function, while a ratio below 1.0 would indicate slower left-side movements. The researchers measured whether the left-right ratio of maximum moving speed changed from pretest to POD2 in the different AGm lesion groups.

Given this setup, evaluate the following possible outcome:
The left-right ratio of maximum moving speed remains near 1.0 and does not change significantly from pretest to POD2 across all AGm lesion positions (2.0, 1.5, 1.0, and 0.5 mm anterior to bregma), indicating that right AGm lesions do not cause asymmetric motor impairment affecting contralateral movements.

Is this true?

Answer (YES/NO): NO